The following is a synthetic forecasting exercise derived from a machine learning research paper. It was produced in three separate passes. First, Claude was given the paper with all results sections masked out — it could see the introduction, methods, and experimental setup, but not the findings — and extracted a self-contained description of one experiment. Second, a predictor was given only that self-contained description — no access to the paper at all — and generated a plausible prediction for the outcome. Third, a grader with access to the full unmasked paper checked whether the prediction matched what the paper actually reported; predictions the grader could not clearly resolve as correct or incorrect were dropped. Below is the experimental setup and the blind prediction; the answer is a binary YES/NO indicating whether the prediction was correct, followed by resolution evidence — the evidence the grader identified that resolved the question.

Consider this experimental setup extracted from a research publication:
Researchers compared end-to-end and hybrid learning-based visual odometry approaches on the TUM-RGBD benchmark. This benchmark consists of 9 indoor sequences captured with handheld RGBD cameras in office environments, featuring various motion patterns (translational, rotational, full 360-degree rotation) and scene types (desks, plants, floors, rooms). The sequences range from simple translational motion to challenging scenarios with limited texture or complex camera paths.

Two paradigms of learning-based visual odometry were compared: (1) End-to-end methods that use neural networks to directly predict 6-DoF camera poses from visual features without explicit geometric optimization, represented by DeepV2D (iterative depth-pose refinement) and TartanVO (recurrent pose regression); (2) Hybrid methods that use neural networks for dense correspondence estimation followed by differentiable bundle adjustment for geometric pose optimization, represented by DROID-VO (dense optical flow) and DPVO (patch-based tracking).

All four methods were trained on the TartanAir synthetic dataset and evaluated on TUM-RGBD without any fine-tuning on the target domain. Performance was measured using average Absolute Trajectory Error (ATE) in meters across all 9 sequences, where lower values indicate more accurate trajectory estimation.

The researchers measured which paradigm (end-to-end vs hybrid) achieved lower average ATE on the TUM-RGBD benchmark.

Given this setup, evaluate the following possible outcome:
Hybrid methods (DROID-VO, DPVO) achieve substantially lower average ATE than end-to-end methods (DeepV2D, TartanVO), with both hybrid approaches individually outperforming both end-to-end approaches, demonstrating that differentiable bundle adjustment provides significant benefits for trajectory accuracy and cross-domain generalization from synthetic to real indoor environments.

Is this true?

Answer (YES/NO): YES